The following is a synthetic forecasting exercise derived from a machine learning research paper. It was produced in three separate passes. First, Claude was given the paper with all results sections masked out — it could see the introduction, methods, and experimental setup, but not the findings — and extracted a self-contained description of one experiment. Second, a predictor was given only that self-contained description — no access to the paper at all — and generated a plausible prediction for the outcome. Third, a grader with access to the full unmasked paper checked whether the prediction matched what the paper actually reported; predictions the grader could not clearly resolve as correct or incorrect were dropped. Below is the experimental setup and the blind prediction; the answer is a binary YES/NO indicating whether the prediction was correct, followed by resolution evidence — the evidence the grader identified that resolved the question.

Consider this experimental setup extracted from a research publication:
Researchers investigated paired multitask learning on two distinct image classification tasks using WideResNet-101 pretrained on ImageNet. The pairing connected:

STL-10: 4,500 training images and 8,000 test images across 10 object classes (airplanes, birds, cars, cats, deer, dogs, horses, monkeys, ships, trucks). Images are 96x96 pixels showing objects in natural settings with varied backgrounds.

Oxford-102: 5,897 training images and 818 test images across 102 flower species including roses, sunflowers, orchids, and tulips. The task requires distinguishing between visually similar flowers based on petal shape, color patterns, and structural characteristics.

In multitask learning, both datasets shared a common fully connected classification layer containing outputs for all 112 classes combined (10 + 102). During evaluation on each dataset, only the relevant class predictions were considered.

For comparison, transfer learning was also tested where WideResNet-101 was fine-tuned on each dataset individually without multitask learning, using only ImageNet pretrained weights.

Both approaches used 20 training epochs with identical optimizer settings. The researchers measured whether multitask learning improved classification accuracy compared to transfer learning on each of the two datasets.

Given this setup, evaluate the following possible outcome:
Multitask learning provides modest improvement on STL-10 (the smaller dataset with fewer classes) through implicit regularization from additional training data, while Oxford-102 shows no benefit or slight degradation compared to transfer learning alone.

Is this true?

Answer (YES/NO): NO